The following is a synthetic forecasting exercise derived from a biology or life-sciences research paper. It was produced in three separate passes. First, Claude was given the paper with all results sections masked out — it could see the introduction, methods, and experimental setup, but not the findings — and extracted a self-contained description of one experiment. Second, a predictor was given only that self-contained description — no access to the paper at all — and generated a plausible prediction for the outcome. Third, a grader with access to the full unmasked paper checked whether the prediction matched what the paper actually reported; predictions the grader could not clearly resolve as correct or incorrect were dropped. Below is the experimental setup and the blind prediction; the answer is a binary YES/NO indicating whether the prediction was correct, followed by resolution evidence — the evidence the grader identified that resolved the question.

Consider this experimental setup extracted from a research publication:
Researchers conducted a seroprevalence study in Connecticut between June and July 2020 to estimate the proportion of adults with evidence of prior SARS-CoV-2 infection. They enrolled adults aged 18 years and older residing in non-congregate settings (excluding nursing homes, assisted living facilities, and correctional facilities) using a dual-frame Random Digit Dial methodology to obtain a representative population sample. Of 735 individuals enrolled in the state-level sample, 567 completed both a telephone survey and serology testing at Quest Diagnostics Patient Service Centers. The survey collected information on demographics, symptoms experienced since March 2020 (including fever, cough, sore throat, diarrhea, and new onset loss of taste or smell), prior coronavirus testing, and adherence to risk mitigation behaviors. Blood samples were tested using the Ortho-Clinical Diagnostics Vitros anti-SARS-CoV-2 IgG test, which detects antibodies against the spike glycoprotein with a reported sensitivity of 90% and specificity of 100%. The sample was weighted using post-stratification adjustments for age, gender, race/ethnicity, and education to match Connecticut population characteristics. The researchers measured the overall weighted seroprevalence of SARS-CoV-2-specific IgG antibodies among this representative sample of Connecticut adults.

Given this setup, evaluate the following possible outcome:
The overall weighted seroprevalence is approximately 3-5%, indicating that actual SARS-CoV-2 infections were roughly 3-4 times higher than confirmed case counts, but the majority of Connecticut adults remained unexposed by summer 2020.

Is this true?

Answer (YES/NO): YES